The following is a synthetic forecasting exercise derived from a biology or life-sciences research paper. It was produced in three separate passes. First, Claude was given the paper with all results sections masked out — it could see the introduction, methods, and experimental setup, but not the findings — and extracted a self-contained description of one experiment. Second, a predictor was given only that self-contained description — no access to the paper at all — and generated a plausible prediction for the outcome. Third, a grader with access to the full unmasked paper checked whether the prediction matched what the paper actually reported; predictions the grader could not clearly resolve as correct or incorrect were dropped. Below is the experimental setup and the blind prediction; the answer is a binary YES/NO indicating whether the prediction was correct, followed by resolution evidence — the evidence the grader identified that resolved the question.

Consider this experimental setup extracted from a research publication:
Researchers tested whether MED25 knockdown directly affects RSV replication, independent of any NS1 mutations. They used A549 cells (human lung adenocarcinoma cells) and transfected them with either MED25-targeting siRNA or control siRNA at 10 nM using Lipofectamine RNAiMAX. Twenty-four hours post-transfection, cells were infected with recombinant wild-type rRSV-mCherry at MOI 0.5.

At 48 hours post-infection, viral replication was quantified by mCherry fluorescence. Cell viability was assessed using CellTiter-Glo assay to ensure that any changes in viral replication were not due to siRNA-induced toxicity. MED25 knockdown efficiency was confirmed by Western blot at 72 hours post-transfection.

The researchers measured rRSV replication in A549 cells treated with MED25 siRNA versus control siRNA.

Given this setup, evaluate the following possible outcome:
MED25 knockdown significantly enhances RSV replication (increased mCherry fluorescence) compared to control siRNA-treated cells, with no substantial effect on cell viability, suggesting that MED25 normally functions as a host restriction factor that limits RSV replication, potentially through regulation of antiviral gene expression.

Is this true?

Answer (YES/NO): NO